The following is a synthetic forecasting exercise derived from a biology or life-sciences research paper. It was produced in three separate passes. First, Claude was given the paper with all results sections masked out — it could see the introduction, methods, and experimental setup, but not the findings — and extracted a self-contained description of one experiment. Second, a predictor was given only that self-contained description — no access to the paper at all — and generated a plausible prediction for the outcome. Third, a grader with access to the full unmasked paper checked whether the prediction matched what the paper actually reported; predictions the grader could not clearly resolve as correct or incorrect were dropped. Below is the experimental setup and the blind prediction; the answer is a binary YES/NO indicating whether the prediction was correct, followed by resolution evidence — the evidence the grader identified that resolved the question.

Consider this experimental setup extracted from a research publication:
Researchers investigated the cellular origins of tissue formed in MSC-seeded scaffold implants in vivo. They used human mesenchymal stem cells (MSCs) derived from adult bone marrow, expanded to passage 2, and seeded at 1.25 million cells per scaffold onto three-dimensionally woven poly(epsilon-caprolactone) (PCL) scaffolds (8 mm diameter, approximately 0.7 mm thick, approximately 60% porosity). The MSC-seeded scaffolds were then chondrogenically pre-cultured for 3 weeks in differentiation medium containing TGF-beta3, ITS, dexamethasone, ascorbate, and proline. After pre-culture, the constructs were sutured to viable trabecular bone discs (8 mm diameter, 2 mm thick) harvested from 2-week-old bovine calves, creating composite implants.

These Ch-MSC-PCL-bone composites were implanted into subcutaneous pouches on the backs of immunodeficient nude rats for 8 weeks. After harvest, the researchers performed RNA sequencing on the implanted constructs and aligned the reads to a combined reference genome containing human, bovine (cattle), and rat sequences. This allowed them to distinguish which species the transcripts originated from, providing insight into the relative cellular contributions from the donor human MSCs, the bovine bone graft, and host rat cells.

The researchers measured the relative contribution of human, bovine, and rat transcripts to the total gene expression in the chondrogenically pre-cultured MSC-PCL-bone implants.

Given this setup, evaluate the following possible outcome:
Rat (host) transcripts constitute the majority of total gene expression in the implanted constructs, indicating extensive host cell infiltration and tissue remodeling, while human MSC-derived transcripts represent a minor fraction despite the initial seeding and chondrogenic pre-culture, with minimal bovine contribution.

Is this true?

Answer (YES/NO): NO